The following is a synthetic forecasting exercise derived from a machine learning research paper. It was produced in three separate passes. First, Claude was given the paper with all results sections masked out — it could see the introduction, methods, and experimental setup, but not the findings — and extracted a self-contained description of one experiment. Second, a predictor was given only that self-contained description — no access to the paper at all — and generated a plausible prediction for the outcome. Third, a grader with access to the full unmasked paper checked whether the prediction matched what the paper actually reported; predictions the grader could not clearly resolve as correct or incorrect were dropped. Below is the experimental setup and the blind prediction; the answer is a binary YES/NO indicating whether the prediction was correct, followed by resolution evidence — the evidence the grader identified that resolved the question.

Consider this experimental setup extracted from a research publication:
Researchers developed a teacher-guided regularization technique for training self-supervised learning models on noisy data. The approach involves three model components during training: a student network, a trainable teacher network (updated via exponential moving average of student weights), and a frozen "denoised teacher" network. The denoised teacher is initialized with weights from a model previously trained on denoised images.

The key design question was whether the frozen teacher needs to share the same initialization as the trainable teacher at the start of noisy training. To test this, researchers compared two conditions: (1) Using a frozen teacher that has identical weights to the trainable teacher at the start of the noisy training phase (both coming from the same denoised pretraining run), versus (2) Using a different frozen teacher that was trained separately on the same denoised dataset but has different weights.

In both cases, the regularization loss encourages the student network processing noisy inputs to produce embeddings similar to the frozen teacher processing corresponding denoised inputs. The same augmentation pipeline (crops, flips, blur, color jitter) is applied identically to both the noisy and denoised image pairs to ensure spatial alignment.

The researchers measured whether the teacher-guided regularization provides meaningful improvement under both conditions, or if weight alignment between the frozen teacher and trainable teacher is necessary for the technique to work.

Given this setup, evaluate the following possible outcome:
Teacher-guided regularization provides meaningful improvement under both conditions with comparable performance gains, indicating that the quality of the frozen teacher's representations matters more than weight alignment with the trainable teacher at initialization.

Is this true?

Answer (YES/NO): NO